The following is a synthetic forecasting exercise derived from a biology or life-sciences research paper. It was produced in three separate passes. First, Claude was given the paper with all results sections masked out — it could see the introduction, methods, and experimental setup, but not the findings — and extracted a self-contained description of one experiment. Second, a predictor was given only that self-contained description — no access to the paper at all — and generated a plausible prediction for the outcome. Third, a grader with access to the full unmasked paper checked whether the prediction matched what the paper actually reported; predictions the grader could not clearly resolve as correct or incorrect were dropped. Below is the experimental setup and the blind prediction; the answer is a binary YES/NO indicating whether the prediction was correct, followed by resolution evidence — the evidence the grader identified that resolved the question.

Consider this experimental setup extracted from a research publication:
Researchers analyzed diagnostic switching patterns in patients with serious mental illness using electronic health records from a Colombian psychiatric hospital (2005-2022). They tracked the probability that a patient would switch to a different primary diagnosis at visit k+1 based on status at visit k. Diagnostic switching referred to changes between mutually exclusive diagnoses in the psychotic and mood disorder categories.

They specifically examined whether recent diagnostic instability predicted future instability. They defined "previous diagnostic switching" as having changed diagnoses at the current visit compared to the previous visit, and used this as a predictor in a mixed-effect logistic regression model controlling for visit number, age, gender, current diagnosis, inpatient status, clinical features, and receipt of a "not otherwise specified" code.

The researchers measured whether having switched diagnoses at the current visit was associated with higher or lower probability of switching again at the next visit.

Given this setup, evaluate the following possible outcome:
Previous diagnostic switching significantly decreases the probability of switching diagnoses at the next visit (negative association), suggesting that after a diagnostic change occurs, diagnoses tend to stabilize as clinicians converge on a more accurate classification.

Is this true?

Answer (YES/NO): NO